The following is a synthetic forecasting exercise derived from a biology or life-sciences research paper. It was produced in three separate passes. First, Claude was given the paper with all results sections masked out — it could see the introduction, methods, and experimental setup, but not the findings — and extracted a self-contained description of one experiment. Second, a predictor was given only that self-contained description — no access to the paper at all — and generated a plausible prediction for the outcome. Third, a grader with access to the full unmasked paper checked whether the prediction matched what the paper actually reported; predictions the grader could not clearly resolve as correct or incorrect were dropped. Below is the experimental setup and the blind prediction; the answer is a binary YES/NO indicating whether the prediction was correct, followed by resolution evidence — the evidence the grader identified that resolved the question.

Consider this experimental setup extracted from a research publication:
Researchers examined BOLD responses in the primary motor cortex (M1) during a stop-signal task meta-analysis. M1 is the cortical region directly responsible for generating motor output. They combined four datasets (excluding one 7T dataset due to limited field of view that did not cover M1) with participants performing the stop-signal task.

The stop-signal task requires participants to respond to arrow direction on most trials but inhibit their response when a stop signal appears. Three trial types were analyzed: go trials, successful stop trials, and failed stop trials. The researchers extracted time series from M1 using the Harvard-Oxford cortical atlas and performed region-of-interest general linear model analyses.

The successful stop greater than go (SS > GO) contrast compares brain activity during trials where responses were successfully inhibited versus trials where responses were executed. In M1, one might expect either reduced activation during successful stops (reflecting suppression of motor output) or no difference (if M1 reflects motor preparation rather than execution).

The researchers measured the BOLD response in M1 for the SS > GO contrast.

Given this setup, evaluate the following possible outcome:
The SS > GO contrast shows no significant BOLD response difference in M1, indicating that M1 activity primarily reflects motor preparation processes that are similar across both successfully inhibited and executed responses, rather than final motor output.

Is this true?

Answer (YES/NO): NO